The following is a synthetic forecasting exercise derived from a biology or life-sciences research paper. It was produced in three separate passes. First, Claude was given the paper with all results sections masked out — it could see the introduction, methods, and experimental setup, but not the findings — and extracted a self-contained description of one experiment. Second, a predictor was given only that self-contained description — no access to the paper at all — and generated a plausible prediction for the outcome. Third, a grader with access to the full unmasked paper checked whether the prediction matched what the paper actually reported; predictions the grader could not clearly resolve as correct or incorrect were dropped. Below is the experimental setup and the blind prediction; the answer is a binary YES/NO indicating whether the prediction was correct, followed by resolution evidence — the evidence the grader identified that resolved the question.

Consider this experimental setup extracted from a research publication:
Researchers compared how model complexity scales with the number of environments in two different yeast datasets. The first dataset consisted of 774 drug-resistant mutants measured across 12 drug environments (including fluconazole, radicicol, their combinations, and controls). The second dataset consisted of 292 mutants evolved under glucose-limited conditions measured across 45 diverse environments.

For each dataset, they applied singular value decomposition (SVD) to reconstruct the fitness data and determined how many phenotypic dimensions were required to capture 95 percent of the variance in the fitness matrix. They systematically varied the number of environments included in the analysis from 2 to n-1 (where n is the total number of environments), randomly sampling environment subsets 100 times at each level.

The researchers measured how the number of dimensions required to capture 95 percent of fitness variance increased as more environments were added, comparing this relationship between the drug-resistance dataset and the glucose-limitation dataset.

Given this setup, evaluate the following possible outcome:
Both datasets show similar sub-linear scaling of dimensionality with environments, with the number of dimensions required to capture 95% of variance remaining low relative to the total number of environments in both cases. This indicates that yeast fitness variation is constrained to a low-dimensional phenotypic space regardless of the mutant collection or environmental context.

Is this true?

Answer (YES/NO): NO